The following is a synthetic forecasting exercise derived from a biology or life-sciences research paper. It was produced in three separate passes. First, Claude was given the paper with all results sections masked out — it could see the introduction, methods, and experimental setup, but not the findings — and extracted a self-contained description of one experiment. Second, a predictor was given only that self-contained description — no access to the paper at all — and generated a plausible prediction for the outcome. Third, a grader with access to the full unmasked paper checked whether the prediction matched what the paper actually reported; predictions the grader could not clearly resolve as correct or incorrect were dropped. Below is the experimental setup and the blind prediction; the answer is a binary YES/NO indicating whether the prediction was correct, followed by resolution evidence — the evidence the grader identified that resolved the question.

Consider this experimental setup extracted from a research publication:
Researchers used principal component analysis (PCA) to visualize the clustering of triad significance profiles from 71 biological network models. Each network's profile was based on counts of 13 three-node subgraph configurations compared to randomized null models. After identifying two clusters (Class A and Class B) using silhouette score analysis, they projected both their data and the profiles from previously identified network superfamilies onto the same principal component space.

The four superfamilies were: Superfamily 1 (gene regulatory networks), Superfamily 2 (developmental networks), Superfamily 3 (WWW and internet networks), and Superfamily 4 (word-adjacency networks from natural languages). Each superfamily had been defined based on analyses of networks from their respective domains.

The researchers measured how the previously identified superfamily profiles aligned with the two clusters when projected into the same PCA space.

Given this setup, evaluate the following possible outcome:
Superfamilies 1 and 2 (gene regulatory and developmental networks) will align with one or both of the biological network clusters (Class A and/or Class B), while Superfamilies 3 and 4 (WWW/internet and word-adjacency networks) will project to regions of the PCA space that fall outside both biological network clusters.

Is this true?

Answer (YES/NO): NO